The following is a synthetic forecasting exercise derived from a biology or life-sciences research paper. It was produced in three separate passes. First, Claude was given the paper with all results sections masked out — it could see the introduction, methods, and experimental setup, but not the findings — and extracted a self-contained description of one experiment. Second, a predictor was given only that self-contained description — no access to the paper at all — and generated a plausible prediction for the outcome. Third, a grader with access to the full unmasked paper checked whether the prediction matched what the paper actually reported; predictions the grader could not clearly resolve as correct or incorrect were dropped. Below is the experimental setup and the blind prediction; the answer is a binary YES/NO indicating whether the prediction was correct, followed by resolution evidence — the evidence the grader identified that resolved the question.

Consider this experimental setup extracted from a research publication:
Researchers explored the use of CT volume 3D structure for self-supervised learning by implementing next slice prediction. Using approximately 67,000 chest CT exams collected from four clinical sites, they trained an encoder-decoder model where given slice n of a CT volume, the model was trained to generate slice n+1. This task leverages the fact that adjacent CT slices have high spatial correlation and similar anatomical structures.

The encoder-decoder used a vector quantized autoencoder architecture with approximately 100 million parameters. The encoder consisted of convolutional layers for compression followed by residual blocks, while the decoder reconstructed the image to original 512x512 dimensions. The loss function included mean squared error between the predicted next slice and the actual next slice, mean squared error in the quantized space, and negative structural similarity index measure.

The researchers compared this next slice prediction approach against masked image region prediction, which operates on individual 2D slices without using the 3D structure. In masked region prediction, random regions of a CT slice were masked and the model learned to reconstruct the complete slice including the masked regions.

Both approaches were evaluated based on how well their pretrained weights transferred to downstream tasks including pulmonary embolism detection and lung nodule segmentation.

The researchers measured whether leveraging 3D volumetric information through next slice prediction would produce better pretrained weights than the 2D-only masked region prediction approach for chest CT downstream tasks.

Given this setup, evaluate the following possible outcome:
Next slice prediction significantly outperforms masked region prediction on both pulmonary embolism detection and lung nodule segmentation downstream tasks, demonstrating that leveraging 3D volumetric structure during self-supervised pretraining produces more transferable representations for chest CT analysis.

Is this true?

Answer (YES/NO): NO